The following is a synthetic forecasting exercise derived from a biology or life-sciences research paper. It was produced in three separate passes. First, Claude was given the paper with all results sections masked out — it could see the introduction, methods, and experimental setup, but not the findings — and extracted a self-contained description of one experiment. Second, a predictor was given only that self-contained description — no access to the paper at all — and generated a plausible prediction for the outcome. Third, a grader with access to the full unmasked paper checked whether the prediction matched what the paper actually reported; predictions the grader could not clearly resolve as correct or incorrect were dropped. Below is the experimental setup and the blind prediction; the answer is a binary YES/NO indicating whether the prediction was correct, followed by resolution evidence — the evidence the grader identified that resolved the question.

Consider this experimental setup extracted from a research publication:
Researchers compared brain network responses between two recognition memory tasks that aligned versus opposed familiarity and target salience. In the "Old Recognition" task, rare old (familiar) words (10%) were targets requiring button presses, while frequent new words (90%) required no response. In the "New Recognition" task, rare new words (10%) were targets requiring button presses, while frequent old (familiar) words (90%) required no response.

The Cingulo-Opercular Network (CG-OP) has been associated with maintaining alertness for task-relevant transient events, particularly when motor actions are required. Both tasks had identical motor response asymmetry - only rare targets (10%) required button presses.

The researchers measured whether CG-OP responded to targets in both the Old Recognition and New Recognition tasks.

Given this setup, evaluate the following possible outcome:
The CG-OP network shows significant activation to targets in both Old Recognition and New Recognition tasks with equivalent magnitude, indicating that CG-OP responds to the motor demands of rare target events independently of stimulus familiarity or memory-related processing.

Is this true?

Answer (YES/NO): NO